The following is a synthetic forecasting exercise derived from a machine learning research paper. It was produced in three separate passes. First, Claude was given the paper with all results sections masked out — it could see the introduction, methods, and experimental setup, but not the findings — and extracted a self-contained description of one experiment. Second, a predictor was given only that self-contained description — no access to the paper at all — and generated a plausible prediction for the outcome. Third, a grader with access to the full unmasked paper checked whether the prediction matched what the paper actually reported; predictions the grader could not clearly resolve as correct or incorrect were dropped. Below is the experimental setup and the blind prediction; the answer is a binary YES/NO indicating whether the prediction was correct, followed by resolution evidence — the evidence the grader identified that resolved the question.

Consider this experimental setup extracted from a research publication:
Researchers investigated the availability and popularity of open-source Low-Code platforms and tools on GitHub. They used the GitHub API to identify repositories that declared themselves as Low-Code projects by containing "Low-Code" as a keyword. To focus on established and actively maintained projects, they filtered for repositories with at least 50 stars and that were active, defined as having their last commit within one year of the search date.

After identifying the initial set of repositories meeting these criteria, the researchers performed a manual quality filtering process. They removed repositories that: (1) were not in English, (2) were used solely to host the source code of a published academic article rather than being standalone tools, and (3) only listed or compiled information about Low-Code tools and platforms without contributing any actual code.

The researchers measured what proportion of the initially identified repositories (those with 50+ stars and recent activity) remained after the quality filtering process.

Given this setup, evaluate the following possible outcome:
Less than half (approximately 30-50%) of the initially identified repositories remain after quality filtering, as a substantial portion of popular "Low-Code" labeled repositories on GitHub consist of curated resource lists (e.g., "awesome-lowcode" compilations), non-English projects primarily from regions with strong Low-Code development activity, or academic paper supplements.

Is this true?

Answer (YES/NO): NO